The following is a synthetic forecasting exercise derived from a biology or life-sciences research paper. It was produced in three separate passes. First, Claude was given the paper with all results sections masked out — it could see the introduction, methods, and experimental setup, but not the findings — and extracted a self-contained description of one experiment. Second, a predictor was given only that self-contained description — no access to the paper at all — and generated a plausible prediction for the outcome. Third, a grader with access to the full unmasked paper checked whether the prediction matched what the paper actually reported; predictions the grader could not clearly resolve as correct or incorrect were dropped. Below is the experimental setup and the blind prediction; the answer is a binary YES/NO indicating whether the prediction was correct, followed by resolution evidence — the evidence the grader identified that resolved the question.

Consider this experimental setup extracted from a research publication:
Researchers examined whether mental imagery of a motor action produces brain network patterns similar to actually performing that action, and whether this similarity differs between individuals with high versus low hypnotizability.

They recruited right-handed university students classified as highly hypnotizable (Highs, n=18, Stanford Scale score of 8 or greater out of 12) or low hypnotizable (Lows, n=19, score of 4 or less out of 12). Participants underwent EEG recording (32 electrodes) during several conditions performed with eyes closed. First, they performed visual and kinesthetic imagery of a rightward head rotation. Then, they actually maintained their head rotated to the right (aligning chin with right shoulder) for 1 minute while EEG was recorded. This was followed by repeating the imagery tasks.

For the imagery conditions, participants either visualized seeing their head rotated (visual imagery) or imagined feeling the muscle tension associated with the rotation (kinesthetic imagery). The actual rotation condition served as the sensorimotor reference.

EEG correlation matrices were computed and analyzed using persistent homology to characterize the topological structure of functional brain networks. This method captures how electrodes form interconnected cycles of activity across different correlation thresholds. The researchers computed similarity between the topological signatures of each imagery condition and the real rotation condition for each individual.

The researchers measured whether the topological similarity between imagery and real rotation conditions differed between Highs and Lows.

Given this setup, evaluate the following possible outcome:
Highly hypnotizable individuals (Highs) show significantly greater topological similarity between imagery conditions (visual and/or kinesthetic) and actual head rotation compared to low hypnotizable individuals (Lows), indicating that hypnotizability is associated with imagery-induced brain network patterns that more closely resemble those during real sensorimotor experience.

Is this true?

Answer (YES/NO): YES